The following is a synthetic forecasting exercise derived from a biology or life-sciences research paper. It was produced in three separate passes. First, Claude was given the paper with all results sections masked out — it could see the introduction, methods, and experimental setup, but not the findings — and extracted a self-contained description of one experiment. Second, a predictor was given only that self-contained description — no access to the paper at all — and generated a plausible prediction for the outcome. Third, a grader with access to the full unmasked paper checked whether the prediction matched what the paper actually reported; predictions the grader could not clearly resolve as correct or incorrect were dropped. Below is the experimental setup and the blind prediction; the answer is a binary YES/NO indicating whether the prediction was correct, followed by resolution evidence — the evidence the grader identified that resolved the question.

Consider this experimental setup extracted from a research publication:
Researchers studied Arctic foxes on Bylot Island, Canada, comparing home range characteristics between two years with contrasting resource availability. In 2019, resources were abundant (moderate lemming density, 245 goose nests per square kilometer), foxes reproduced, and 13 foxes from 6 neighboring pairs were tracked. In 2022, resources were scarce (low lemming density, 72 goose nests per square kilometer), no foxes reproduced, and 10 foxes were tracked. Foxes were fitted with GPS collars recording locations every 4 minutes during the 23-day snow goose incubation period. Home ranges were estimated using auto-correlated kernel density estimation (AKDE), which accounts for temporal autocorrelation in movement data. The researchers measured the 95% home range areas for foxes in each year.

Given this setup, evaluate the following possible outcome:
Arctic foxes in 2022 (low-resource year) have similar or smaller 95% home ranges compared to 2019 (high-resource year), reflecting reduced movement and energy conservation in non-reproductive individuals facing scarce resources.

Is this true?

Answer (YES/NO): YES